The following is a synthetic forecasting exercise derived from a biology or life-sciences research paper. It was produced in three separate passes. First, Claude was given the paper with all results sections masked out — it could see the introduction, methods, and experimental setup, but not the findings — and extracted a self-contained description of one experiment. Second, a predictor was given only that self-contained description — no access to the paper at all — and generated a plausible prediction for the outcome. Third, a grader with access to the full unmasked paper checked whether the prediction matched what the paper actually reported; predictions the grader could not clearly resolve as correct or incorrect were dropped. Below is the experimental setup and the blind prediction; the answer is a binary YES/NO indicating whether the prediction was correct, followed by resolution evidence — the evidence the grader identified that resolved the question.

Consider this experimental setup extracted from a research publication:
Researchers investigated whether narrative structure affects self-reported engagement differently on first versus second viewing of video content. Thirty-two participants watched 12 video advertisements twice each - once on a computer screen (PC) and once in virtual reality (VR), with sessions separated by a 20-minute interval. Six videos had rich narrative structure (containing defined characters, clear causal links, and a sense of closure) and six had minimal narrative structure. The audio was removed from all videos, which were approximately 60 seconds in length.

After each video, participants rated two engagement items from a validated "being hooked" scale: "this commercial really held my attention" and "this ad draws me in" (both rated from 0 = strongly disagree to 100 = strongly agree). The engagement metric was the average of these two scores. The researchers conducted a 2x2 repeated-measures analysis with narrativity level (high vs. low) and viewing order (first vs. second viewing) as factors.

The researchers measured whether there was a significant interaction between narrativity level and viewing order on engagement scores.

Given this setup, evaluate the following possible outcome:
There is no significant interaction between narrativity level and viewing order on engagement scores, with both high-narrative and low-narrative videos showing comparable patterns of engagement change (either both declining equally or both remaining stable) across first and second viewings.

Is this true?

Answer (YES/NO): NO